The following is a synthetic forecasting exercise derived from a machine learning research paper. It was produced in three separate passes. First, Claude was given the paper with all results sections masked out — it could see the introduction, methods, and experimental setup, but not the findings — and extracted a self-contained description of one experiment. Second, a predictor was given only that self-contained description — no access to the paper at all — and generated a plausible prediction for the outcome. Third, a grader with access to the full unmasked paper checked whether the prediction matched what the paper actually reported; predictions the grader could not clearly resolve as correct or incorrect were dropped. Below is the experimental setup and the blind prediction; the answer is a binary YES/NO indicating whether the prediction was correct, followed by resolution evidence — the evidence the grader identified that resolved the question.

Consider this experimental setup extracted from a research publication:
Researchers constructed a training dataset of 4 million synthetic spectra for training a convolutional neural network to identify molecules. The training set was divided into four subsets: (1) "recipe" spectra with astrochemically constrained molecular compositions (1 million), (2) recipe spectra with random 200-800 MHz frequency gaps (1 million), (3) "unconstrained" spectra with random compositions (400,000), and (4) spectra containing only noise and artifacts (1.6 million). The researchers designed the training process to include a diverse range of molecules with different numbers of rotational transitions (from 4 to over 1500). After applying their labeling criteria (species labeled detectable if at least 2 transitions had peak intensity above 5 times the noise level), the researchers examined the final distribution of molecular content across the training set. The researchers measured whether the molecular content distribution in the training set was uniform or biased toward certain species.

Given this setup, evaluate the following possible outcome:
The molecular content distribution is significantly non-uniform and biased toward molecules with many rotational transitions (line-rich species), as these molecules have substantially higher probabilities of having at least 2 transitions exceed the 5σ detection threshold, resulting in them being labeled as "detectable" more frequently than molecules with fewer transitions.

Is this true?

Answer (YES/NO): NO